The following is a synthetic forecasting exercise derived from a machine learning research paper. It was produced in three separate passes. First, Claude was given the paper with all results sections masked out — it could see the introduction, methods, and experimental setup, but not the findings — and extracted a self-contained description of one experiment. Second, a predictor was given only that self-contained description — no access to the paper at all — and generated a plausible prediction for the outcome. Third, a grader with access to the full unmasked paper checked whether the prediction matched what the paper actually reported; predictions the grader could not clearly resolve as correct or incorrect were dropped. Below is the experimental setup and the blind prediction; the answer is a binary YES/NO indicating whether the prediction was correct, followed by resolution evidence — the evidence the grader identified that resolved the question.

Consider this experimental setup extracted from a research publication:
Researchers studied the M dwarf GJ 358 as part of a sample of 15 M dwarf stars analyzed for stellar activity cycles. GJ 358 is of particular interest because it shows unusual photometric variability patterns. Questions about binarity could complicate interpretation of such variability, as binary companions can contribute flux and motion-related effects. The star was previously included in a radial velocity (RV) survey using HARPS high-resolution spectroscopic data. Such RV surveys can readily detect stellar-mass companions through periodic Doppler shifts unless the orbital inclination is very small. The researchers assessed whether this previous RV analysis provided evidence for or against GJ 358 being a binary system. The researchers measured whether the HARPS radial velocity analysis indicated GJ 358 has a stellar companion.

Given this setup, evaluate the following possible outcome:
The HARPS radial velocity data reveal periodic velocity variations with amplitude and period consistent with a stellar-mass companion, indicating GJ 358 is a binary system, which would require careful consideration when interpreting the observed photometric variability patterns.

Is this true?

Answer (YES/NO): NO